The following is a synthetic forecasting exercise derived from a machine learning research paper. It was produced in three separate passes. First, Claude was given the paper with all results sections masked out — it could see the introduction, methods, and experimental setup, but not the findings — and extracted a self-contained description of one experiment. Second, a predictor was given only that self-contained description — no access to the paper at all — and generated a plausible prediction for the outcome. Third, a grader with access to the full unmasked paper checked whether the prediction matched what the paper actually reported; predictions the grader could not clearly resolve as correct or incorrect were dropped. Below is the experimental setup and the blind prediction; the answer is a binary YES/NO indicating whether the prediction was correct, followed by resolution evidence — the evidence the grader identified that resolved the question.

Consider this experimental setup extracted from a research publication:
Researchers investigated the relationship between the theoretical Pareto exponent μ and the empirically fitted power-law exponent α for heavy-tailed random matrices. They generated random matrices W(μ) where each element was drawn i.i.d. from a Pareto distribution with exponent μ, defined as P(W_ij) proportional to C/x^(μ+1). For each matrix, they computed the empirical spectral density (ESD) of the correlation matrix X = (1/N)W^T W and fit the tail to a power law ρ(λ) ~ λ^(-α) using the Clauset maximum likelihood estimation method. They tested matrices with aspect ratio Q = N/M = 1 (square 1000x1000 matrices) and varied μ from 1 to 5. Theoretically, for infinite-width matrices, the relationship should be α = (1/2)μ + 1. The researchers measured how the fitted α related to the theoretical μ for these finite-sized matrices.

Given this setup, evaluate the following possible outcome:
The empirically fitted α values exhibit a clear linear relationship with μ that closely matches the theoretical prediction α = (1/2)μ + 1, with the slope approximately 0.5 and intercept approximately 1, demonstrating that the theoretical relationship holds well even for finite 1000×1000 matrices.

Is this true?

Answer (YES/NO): NO